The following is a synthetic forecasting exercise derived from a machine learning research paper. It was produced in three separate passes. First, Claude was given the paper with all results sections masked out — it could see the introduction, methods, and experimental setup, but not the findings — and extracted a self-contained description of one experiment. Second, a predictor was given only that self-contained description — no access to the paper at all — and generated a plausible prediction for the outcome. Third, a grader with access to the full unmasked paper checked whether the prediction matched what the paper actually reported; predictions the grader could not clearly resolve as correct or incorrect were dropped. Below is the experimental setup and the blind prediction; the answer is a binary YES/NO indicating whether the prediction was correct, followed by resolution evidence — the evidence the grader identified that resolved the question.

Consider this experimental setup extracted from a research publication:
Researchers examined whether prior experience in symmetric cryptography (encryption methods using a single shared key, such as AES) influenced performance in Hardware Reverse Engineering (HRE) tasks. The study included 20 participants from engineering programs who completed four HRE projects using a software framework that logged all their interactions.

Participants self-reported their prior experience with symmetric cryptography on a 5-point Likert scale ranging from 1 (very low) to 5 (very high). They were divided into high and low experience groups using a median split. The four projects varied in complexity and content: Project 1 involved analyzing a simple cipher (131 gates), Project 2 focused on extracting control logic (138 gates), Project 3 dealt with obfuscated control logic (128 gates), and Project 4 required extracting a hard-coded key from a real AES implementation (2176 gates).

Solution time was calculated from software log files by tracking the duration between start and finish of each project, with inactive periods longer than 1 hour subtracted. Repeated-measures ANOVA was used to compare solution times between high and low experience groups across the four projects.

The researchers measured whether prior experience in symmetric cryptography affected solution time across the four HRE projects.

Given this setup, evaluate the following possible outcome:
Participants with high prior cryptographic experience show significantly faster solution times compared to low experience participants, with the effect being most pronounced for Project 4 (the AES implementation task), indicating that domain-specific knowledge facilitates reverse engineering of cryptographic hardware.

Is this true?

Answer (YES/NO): NO